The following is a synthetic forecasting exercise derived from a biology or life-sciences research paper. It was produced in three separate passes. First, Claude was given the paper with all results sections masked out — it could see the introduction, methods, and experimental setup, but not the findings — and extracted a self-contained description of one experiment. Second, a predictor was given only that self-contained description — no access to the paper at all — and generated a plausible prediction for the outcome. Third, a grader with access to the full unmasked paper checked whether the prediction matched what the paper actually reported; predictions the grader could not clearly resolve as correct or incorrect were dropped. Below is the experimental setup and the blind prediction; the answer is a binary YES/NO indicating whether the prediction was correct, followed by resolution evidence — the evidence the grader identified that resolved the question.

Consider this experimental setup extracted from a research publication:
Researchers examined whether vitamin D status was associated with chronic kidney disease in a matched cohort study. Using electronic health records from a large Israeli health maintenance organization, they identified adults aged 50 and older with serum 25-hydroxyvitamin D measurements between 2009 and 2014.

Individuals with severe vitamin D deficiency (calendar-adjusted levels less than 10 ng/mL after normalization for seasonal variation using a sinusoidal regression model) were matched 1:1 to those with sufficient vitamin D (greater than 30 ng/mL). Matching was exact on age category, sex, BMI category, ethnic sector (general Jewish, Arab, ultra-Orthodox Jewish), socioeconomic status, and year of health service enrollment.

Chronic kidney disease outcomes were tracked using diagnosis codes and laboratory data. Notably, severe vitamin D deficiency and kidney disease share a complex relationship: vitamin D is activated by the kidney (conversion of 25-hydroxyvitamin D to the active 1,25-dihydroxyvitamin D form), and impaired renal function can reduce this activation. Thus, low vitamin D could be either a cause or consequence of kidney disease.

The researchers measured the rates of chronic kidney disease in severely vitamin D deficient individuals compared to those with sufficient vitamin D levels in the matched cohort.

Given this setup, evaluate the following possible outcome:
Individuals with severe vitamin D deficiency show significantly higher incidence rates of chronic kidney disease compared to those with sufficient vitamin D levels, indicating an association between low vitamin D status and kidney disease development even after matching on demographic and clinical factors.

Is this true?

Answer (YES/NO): YES